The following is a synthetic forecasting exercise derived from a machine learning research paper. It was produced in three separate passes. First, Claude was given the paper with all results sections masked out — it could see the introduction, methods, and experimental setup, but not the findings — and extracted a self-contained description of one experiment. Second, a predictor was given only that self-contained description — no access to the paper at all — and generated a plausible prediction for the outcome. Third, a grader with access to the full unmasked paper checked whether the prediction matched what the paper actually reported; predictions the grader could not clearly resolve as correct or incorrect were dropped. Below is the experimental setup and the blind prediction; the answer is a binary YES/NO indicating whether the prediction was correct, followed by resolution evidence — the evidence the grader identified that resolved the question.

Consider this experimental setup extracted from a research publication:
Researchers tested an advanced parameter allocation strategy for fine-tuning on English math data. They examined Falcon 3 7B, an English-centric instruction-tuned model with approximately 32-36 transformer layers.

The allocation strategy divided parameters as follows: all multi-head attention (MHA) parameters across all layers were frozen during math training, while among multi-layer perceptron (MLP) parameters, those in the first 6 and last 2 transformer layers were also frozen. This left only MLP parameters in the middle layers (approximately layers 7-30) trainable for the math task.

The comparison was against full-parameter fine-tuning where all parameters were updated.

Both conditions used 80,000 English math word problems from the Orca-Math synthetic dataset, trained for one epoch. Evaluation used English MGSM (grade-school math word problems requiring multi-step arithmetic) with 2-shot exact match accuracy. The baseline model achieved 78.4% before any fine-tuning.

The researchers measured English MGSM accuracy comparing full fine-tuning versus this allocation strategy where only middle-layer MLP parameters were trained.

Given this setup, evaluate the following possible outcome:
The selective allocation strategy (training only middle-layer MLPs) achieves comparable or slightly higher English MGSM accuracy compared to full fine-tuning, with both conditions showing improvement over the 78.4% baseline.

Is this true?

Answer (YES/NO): YES